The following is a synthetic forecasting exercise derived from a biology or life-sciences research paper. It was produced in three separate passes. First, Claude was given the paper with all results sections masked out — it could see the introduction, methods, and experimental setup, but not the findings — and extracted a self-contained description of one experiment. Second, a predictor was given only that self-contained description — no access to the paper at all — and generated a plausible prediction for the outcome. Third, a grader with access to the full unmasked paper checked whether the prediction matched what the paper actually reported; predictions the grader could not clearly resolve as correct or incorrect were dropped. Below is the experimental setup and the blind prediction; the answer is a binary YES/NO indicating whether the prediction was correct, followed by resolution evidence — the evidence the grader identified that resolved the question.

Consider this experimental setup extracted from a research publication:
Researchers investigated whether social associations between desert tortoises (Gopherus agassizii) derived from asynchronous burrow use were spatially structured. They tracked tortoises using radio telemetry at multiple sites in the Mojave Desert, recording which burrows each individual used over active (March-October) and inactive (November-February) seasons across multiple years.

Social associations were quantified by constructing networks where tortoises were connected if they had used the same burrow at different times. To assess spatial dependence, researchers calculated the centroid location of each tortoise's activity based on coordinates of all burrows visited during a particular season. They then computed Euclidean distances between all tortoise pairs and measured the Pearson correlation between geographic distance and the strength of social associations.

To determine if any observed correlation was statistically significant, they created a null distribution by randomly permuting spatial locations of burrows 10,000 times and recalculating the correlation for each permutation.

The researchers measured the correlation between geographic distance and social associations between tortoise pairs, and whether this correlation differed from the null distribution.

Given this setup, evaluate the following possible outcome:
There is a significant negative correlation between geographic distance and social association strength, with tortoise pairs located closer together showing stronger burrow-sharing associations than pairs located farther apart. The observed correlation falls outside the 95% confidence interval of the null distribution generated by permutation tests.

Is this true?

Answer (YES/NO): YES